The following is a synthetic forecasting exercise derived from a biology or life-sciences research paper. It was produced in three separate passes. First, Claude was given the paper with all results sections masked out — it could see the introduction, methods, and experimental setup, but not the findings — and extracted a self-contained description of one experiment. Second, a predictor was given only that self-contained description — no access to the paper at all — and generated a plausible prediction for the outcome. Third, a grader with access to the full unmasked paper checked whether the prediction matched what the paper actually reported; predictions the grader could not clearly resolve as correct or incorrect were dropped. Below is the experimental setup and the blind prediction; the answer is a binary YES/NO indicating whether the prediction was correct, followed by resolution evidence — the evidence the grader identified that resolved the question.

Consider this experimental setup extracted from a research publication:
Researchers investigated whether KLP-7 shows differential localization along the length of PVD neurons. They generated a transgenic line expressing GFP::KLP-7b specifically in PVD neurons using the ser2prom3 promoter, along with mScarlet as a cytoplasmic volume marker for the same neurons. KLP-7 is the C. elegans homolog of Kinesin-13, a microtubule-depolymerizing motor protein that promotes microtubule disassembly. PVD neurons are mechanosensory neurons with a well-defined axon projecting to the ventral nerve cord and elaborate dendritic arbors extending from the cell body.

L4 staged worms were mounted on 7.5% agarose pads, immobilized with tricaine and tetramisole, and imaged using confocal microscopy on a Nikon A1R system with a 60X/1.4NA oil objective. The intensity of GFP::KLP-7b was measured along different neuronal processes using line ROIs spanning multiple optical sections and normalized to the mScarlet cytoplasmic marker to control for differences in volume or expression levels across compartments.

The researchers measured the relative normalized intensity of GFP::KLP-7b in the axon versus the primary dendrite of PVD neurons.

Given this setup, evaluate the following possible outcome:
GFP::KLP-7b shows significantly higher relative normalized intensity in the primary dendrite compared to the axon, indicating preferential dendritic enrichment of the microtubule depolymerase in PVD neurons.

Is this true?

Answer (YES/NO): NO